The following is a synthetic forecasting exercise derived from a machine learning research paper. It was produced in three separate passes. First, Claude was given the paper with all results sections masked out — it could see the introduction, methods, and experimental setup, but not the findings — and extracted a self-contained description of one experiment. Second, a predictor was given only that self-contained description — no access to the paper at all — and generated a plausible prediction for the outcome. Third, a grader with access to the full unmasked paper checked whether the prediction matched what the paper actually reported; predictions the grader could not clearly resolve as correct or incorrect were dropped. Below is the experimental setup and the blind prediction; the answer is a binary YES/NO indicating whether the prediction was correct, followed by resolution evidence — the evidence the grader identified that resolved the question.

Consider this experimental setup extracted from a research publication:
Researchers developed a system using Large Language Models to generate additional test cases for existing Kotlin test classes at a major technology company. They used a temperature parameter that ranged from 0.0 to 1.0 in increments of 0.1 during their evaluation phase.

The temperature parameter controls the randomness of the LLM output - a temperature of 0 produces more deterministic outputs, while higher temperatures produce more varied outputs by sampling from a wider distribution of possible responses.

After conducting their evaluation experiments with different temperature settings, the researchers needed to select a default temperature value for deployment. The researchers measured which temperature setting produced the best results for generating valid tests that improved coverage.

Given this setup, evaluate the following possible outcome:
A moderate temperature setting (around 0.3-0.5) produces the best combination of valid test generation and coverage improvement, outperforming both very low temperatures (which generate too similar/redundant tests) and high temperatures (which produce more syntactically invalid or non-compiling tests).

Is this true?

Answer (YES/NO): NO